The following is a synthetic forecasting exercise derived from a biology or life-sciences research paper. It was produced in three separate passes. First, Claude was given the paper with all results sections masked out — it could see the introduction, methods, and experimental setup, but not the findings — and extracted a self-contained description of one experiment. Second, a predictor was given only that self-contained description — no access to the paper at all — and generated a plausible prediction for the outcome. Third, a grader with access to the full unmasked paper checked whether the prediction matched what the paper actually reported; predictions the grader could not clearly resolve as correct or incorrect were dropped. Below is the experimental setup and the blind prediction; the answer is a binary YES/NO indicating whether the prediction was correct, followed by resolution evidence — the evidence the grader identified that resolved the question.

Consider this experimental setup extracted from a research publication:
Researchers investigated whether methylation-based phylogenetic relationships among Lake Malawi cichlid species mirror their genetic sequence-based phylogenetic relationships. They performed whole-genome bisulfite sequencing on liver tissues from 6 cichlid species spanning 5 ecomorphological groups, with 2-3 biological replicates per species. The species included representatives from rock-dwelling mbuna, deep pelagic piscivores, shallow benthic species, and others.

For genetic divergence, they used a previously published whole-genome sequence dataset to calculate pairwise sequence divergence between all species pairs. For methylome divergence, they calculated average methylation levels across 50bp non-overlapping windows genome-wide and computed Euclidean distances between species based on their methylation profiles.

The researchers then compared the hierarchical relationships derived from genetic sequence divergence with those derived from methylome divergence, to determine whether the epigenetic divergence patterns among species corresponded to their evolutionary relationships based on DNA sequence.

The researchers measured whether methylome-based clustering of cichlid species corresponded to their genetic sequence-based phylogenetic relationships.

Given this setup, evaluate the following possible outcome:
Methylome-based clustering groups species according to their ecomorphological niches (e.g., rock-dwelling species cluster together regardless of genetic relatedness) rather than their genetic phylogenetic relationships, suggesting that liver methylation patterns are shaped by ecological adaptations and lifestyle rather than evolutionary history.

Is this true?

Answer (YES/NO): NO